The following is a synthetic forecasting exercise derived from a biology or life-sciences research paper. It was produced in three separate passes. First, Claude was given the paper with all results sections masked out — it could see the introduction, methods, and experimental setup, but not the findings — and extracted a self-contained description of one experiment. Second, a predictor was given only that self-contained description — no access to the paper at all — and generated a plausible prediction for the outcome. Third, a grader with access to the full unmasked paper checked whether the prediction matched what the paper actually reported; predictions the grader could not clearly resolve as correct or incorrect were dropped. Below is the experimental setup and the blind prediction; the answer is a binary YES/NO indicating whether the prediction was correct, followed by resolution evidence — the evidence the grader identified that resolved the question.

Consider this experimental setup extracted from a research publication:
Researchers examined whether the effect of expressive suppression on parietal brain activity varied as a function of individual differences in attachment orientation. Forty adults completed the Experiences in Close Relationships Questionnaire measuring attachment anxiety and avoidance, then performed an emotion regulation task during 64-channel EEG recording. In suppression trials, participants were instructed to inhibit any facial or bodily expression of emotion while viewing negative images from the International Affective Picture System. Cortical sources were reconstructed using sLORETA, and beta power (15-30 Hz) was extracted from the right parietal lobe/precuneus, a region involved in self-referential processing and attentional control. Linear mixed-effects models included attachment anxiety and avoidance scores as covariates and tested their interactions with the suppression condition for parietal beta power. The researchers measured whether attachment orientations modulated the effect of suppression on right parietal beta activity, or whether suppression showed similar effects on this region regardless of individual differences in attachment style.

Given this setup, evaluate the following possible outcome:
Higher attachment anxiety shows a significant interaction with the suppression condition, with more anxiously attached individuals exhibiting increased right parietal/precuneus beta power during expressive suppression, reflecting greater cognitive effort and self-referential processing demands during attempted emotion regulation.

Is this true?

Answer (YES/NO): NO